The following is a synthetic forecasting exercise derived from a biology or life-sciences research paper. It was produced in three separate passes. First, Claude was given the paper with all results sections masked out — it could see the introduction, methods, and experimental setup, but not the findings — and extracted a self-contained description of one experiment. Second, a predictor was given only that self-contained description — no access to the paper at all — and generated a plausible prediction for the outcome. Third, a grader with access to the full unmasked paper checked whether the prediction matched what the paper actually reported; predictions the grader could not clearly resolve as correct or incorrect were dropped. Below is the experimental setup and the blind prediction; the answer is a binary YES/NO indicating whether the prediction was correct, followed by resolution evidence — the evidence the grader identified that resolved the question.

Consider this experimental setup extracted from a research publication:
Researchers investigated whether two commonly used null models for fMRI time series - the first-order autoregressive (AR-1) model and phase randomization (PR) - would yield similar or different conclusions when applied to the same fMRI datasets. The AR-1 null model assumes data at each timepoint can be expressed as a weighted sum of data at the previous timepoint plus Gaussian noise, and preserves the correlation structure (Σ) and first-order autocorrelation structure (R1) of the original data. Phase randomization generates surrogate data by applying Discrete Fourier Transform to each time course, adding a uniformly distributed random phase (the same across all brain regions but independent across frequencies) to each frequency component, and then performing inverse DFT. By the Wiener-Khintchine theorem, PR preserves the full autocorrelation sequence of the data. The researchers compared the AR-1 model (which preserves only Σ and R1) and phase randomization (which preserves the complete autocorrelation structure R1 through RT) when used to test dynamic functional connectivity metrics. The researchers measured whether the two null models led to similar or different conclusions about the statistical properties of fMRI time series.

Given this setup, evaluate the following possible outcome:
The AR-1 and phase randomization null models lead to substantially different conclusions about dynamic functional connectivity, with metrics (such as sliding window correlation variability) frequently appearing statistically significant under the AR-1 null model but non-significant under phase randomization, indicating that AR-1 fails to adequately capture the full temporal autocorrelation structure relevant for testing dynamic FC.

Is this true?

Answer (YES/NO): NO